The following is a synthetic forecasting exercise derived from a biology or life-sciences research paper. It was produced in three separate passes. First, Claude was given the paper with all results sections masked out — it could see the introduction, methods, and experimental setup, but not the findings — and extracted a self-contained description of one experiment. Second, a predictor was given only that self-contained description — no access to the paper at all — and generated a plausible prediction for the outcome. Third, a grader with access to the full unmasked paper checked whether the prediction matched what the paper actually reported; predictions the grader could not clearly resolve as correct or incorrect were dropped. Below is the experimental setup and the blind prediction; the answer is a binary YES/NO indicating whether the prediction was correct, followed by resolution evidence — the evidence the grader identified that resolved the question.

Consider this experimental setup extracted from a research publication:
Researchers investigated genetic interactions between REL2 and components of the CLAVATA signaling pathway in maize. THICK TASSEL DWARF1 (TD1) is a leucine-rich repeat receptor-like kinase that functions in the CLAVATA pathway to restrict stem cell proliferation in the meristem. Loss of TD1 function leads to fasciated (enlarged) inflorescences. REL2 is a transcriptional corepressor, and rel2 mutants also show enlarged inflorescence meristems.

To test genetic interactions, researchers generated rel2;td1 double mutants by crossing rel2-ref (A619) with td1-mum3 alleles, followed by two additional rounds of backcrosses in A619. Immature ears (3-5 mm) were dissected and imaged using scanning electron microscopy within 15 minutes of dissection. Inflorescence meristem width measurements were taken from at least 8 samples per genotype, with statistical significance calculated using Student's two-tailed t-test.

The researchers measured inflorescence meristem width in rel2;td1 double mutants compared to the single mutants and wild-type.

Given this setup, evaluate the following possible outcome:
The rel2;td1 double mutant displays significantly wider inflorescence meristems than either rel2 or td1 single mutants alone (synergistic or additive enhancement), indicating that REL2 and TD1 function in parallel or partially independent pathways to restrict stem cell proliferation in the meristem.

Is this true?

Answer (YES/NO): NO